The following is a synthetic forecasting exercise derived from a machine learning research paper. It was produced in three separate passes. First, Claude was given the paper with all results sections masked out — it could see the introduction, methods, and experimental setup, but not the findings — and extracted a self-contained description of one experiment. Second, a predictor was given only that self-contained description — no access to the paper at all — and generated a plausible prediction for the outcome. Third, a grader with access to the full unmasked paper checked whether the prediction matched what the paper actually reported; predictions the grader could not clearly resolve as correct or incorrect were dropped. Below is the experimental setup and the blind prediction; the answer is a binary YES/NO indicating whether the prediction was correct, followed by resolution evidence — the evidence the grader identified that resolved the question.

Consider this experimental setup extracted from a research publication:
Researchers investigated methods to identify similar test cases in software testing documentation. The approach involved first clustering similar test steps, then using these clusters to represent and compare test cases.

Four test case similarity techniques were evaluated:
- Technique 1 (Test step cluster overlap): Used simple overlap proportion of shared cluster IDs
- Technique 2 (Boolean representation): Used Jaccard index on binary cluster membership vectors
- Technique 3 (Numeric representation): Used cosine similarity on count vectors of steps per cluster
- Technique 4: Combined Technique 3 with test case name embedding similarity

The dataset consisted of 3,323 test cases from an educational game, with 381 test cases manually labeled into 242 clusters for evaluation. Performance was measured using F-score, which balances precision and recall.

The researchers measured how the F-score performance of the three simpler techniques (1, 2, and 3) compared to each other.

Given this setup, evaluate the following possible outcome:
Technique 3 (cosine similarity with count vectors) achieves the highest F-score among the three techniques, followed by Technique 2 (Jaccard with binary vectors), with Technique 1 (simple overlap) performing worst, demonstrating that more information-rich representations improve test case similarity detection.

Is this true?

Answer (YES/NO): NO